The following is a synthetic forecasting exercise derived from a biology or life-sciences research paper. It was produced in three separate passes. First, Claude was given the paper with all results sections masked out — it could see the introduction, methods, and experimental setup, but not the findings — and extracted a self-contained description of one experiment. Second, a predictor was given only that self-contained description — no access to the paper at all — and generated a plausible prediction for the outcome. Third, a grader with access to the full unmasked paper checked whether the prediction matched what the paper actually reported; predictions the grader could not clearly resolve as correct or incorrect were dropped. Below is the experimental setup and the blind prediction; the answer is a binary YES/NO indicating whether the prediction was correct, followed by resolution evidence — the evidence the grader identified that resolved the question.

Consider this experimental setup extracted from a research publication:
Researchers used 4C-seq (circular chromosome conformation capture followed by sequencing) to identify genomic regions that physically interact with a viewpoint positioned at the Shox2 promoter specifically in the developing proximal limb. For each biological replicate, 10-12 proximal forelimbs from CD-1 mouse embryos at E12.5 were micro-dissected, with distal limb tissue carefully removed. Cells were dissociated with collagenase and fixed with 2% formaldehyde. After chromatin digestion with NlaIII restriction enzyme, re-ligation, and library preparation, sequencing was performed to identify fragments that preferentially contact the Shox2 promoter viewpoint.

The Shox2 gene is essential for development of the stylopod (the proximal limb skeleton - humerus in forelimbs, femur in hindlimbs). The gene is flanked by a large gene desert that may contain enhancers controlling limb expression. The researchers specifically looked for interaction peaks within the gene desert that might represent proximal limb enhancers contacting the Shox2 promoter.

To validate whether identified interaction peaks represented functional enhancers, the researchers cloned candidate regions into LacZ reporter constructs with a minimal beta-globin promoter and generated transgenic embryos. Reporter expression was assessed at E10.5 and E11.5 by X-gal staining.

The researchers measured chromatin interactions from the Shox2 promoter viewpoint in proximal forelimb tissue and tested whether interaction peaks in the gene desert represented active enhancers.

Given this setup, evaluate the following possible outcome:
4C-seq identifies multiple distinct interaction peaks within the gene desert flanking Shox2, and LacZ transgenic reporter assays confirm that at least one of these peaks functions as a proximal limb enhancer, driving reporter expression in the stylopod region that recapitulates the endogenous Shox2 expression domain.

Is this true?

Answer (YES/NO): YES